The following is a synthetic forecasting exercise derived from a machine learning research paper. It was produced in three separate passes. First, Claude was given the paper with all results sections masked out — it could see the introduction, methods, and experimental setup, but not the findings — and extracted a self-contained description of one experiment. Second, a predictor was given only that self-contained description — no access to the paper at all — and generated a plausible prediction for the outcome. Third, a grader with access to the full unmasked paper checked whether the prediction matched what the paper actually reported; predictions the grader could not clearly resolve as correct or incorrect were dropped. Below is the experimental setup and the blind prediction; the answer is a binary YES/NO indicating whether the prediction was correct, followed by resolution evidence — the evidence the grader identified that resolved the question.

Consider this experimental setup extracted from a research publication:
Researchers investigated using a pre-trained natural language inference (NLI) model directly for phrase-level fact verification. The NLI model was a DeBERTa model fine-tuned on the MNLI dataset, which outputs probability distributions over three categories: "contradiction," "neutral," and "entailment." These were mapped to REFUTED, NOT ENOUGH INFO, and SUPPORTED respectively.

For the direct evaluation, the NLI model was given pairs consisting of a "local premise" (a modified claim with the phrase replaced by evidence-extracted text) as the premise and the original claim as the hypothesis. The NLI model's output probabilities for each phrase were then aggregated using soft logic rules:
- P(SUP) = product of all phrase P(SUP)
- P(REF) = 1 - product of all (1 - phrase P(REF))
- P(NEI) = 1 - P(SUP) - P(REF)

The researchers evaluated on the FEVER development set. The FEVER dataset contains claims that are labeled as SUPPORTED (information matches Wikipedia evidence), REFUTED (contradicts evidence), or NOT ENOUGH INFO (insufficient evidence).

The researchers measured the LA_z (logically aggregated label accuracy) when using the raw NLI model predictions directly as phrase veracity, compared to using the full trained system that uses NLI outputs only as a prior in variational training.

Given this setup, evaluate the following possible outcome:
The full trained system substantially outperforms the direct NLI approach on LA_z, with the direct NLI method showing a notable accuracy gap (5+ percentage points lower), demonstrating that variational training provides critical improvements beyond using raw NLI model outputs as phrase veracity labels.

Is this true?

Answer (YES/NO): YES